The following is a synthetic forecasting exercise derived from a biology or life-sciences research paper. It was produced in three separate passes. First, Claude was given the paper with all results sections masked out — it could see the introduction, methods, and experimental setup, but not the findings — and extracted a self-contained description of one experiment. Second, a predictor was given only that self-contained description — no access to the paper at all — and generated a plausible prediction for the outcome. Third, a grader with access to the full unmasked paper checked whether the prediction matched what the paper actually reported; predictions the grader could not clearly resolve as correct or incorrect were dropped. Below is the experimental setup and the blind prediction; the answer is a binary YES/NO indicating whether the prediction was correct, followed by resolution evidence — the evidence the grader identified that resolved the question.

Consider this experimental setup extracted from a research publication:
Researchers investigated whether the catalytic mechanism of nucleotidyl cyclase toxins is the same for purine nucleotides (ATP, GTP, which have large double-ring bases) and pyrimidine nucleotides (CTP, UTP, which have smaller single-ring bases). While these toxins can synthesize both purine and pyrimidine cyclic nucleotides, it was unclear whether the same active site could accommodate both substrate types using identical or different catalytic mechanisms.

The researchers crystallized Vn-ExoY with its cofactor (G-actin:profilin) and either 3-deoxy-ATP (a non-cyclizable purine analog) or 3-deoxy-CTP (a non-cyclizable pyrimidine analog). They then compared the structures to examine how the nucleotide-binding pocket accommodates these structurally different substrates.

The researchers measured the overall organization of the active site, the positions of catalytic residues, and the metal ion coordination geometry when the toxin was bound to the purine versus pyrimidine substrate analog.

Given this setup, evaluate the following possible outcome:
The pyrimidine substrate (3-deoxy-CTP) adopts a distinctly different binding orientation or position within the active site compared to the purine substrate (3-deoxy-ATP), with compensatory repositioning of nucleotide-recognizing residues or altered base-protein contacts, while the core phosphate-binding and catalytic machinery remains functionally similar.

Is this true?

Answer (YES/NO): NO